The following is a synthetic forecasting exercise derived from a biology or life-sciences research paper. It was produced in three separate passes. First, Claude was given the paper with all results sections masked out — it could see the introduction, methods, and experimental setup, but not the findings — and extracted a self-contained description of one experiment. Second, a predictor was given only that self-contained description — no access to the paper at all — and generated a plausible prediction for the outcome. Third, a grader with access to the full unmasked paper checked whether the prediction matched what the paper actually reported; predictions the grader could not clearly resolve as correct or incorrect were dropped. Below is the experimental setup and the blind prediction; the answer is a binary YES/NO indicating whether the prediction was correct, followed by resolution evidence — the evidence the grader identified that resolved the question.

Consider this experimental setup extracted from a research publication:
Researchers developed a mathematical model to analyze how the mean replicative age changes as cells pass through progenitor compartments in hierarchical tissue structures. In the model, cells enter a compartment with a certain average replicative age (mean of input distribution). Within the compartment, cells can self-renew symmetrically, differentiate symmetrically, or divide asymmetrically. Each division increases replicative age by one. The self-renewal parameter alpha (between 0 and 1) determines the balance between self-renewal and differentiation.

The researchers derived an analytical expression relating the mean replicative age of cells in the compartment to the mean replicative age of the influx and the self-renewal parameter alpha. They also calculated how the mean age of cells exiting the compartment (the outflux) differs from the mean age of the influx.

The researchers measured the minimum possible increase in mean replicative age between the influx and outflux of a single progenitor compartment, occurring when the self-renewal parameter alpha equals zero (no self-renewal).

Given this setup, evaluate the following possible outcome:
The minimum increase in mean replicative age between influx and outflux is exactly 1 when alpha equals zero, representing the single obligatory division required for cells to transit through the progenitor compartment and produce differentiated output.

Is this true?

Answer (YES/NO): YES